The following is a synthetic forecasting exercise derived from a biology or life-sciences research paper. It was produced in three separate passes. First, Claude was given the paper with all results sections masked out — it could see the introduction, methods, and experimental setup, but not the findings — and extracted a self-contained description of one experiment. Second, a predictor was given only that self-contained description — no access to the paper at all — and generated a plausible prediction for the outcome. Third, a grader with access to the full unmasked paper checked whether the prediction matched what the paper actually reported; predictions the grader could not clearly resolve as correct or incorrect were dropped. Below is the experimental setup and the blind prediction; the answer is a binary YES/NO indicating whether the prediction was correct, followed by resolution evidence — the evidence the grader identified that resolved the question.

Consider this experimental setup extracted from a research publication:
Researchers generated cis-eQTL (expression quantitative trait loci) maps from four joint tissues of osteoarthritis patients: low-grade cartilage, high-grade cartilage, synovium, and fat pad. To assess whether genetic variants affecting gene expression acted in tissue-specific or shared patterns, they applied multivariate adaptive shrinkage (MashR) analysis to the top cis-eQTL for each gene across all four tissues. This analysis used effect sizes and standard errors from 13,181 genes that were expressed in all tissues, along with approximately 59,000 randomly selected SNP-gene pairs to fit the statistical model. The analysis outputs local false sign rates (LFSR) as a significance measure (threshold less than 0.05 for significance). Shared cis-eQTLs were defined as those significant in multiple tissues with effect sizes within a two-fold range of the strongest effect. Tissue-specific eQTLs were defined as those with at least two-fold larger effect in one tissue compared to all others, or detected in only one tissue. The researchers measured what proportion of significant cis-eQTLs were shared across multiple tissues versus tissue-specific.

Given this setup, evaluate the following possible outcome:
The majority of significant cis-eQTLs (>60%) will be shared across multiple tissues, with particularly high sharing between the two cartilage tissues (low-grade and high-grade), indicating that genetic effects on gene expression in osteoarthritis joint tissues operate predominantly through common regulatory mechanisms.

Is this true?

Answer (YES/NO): YES